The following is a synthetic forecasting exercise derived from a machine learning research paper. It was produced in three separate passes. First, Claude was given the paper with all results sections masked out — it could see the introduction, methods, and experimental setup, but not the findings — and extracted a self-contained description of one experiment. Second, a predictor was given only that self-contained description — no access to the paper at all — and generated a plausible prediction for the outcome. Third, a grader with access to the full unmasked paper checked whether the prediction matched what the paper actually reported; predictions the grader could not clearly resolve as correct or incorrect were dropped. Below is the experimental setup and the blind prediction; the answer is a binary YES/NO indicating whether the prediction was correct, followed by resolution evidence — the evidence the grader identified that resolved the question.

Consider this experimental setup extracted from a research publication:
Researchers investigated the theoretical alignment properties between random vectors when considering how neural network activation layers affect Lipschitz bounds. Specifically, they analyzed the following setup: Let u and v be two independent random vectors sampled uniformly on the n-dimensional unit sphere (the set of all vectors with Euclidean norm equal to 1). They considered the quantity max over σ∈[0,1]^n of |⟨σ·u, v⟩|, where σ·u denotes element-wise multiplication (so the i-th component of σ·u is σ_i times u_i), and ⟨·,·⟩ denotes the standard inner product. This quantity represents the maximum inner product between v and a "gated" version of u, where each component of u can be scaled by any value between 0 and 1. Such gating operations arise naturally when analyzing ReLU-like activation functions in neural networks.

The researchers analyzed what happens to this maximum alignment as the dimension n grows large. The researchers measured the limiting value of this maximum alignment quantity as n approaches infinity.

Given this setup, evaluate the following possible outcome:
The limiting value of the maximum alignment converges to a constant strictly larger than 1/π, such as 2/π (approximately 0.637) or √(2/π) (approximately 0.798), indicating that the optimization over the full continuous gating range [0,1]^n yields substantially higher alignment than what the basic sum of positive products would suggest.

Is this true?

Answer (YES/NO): NO